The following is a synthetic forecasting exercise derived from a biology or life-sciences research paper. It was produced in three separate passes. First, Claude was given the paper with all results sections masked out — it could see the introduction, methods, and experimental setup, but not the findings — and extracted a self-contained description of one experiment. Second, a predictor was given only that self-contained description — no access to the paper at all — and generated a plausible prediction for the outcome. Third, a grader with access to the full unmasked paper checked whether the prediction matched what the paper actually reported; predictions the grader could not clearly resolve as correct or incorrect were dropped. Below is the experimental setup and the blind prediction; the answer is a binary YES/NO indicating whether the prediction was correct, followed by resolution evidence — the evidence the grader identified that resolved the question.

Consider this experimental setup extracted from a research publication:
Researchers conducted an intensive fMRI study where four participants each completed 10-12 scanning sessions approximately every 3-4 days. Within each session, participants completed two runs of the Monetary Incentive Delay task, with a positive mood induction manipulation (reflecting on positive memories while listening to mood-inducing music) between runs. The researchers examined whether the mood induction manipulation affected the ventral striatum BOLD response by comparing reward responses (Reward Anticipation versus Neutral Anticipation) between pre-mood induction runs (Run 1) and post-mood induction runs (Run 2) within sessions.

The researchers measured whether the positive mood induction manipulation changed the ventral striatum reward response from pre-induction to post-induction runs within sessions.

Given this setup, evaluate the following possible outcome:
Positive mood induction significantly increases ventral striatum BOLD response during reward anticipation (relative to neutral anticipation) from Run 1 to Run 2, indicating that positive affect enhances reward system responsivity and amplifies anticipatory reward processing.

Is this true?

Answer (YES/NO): NO